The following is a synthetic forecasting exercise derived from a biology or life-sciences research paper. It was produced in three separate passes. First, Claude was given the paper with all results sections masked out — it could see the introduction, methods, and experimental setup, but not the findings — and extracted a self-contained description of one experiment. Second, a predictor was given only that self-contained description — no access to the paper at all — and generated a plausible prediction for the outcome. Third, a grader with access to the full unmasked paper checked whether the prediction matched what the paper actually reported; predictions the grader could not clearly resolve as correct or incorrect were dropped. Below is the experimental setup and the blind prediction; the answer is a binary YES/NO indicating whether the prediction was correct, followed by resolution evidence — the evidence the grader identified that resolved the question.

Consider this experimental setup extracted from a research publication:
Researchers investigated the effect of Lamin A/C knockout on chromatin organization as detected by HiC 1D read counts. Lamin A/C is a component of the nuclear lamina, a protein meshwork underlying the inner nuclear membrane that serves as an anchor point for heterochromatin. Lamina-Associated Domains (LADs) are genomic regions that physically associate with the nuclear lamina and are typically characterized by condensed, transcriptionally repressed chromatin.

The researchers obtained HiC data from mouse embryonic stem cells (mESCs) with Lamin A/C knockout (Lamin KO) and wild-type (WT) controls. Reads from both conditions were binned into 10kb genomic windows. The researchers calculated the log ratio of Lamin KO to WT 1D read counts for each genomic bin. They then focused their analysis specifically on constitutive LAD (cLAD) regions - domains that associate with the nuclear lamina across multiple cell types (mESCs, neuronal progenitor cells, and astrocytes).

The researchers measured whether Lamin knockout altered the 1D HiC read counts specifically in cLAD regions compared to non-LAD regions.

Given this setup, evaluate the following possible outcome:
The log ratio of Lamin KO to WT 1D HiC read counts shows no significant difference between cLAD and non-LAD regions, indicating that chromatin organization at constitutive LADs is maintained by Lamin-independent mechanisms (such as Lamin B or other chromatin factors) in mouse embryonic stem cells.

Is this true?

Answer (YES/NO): NO